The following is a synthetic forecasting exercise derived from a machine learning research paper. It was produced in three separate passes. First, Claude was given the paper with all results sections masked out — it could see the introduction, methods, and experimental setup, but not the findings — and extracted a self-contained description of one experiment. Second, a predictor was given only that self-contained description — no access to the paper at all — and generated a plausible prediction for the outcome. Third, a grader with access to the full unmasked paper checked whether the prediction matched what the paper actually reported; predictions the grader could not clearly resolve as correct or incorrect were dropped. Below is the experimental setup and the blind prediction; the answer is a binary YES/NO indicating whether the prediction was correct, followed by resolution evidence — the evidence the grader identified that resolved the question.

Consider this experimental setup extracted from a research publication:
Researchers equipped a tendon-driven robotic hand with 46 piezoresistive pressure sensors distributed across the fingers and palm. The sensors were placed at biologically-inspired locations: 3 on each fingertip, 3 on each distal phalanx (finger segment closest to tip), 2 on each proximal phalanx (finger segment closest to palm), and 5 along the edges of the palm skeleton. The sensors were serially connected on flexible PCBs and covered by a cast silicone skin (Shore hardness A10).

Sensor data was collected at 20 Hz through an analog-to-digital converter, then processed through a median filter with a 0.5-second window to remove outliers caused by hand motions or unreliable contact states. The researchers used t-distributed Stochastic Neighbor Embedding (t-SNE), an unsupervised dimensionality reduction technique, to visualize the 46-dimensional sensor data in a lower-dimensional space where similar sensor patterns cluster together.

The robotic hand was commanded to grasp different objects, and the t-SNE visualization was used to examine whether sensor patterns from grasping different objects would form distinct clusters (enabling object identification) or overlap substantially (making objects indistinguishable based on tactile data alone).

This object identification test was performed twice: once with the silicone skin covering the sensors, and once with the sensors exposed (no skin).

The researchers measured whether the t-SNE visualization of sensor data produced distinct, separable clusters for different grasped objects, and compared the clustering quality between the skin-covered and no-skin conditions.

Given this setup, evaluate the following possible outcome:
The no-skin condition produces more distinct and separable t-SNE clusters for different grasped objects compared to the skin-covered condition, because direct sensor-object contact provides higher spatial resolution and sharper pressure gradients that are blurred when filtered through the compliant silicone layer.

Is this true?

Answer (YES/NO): NO